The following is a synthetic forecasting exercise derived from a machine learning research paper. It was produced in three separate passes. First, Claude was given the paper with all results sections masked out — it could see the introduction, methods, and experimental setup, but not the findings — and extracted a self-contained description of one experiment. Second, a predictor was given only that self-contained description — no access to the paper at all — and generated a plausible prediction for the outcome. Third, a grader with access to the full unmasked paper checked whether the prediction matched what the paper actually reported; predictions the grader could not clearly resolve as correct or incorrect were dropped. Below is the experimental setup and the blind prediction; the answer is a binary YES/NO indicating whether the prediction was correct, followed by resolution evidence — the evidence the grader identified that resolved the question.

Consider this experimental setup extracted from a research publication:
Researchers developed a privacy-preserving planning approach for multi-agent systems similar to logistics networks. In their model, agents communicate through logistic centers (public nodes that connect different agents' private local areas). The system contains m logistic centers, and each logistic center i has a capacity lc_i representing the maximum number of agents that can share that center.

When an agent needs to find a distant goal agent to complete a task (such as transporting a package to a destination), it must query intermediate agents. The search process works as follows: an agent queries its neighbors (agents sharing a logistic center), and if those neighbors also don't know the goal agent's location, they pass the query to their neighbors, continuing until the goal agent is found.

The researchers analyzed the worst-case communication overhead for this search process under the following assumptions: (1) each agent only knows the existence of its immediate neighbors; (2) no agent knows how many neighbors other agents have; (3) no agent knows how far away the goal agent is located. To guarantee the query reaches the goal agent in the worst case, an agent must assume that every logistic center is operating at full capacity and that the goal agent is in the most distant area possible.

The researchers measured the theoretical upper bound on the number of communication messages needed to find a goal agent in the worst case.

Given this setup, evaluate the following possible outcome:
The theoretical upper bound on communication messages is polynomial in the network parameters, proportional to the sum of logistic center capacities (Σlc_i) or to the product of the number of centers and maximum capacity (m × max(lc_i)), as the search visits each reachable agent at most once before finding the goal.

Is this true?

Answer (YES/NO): YES